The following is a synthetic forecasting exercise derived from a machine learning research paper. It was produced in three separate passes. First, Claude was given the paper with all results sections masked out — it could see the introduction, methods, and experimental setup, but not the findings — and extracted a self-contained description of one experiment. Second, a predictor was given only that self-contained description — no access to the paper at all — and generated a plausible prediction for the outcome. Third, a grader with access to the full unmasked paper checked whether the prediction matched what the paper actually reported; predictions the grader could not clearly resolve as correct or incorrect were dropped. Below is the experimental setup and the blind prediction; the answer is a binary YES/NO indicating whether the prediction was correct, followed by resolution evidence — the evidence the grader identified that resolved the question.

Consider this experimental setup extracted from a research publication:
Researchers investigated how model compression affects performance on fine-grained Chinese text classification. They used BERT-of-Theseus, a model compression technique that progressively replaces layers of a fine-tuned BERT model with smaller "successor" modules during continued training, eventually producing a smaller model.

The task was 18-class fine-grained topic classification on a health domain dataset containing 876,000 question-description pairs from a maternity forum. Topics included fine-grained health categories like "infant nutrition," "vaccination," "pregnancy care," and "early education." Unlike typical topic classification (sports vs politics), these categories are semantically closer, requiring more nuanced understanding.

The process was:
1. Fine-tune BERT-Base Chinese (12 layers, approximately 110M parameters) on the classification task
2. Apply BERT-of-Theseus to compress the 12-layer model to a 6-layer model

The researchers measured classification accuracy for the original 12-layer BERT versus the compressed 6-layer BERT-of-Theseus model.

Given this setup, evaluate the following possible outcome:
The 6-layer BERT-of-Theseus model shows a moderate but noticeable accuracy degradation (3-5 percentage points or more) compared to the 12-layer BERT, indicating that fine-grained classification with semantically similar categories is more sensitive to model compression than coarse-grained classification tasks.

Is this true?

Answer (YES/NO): NO